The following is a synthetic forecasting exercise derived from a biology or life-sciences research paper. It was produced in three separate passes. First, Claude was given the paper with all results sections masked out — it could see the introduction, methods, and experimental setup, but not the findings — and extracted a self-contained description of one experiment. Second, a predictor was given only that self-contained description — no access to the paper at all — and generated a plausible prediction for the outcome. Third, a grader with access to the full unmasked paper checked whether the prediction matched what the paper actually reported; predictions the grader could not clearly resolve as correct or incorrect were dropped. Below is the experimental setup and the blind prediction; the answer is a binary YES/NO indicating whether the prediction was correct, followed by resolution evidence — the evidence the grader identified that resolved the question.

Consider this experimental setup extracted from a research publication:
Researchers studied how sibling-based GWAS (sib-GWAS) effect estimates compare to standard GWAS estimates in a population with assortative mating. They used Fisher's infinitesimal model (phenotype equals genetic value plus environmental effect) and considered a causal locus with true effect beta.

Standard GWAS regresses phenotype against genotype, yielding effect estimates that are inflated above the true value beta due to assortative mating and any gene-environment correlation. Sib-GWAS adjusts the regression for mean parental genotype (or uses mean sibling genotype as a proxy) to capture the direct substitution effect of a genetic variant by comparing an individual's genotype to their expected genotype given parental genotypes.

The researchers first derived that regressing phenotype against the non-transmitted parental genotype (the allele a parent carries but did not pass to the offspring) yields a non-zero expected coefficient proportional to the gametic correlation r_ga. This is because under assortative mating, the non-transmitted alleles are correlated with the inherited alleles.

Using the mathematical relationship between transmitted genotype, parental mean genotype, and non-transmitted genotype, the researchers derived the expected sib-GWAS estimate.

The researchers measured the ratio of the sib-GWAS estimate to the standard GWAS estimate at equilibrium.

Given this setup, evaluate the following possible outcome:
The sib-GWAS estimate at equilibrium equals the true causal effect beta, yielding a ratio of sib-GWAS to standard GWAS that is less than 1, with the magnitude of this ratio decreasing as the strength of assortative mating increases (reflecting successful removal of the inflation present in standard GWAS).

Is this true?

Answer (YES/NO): NO